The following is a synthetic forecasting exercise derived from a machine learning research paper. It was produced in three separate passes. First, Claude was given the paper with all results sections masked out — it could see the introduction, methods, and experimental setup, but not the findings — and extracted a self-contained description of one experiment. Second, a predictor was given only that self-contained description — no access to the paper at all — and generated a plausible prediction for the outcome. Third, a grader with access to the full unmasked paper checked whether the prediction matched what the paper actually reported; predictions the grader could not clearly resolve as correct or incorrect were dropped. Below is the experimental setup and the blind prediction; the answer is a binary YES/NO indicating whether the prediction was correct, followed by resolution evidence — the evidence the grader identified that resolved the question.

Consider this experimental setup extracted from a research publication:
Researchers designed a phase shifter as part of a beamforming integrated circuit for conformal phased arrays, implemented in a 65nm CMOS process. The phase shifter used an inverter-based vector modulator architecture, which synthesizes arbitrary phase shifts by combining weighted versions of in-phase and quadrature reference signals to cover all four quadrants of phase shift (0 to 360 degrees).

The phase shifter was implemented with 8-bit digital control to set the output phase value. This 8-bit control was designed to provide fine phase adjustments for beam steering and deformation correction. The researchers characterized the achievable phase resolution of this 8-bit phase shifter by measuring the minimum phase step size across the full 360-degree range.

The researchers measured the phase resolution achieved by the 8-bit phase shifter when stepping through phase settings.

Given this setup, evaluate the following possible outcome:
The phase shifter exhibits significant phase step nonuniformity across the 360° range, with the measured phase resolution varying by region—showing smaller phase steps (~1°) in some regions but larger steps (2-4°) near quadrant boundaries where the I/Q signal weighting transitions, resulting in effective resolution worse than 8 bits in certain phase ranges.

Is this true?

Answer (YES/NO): NO